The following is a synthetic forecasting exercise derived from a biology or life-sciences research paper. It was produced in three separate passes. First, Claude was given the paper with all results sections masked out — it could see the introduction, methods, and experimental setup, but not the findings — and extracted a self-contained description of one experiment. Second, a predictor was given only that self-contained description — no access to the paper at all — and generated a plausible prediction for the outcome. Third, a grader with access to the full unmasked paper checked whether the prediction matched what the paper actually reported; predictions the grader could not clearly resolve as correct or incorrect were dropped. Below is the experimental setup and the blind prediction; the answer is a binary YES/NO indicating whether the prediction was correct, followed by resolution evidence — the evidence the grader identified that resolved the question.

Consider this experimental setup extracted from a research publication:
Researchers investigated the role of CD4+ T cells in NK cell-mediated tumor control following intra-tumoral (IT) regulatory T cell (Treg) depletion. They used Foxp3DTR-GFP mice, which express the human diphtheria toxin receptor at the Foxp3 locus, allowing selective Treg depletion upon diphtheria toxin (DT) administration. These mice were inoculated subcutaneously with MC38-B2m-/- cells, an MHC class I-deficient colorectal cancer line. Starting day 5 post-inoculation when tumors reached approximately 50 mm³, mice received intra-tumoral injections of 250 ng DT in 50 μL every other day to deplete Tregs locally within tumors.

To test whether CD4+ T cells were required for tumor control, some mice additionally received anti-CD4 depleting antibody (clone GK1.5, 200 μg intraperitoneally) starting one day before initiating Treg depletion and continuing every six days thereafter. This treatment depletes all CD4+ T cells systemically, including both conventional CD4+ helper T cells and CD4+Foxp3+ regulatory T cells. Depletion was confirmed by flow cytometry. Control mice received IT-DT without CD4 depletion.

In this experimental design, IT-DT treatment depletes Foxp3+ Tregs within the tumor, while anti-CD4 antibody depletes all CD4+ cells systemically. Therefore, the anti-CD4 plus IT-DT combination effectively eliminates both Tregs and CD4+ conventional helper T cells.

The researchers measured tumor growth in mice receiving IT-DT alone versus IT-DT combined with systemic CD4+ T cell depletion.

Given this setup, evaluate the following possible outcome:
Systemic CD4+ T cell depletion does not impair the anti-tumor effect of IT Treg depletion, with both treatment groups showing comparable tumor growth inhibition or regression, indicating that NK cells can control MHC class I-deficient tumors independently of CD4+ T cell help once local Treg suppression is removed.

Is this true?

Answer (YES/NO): NO